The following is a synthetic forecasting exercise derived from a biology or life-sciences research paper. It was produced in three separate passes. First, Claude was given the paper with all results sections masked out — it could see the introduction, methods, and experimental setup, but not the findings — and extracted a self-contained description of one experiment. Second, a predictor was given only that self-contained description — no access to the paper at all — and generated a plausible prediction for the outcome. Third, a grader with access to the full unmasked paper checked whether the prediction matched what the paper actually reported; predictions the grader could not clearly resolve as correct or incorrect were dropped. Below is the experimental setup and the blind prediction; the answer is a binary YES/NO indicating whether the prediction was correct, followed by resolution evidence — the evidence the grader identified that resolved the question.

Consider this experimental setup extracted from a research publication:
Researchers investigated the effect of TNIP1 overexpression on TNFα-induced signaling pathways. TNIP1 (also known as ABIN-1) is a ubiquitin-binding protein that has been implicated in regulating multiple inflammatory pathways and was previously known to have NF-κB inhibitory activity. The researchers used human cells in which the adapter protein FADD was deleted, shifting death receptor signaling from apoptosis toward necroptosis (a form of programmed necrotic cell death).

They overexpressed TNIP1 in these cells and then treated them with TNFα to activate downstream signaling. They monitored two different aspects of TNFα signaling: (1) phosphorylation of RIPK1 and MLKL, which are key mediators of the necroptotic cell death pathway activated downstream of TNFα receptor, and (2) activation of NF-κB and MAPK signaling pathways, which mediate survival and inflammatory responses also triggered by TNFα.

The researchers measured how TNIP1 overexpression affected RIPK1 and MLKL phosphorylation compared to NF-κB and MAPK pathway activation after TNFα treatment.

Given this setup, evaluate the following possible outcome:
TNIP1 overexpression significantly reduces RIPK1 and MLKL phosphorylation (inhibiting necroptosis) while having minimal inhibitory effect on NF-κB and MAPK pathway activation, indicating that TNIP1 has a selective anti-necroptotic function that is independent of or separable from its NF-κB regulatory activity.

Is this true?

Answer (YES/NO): YES